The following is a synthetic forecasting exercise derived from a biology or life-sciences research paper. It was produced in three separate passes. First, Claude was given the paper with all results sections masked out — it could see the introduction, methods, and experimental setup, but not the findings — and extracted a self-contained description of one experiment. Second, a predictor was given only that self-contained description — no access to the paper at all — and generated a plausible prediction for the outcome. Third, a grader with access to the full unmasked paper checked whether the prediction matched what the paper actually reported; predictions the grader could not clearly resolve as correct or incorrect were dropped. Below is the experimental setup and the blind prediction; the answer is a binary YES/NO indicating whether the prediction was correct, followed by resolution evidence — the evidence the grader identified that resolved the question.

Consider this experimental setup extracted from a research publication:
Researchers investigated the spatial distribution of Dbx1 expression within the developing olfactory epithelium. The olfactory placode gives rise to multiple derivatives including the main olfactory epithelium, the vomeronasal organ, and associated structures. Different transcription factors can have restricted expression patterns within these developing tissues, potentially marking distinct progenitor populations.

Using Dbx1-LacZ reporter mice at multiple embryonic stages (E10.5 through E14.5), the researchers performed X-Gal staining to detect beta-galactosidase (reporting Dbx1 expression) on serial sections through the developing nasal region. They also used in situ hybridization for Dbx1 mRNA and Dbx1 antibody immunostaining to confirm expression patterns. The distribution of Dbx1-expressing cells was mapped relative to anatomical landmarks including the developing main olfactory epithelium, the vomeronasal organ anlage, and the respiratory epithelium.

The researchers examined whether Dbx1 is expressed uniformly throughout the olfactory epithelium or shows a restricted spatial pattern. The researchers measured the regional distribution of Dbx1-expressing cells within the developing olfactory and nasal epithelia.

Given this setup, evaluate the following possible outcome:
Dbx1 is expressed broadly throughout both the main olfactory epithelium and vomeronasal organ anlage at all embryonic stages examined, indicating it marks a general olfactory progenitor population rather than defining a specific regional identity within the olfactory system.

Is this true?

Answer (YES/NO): NO